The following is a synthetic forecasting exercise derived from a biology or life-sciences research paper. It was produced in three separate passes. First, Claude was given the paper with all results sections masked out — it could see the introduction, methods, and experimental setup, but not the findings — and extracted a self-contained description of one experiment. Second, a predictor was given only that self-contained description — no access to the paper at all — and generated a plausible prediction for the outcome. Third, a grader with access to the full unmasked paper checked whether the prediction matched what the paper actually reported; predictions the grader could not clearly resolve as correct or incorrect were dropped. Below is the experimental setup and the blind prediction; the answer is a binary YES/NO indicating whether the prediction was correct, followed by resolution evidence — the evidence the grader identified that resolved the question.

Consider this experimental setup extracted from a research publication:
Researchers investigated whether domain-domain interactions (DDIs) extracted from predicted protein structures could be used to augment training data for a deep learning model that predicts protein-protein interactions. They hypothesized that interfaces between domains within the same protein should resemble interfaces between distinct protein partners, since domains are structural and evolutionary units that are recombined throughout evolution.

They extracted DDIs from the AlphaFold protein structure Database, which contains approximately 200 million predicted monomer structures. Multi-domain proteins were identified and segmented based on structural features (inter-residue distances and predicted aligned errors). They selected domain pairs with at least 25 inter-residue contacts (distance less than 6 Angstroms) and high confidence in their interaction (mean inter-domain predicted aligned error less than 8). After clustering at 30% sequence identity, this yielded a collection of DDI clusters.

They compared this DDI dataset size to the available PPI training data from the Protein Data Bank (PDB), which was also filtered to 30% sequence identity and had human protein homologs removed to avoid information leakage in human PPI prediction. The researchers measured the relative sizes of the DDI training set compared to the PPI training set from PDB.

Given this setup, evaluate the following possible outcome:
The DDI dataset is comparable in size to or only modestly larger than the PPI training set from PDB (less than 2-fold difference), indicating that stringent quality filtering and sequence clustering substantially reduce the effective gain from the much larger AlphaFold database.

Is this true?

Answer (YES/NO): NO